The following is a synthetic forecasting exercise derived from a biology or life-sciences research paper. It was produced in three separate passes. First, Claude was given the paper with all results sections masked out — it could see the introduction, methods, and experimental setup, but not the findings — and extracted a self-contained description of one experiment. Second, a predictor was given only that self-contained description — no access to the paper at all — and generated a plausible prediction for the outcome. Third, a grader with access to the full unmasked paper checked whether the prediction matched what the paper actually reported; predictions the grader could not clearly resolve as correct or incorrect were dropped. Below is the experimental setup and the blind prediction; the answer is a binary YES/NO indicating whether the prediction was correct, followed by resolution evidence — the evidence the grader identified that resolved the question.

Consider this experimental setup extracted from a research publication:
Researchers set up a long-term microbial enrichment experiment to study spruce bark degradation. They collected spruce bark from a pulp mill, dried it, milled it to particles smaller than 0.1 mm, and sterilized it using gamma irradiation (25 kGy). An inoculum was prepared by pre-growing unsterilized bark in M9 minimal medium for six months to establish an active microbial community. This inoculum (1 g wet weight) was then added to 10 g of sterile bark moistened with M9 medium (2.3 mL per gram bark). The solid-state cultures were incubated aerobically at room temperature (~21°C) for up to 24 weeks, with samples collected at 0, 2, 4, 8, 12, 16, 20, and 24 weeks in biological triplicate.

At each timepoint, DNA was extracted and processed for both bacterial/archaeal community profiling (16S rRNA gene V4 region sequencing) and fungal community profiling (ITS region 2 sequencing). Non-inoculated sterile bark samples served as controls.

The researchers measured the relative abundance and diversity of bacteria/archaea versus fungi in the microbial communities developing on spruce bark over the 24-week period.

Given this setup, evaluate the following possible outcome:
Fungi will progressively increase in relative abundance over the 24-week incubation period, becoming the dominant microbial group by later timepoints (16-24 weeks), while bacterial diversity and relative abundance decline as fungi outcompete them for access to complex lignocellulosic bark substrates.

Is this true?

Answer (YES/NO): NO